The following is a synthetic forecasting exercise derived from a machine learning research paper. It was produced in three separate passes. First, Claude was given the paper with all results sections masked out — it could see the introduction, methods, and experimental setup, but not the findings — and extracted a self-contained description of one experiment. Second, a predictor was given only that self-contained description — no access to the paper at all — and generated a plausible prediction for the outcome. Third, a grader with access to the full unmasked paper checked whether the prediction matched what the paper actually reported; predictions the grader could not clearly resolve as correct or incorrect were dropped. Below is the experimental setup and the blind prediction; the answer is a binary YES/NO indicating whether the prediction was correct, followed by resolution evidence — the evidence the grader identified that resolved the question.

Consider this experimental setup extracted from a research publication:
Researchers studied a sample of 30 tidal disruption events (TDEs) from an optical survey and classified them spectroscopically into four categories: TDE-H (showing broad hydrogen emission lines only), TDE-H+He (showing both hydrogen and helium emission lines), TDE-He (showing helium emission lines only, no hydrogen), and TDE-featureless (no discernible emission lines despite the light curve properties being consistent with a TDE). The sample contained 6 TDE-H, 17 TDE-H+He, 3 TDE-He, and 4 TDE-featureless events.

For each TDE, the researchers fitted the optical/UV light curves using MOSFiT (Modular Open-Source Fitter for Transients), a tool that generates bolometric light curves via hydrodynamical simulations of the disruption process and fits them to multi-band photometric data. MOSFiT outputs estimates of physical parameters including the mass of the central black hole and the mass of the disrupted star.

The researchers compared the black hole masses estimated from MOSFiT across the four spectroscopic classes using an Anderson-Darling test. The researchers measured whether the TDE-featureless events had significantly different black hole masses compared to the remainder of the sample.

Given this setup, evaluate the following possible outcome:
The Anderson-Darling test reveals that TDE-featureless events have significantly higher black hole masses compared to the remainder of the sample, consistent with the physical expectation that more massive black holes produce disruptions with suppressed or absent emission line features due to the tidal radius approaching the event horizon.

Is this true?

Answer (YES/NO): YES